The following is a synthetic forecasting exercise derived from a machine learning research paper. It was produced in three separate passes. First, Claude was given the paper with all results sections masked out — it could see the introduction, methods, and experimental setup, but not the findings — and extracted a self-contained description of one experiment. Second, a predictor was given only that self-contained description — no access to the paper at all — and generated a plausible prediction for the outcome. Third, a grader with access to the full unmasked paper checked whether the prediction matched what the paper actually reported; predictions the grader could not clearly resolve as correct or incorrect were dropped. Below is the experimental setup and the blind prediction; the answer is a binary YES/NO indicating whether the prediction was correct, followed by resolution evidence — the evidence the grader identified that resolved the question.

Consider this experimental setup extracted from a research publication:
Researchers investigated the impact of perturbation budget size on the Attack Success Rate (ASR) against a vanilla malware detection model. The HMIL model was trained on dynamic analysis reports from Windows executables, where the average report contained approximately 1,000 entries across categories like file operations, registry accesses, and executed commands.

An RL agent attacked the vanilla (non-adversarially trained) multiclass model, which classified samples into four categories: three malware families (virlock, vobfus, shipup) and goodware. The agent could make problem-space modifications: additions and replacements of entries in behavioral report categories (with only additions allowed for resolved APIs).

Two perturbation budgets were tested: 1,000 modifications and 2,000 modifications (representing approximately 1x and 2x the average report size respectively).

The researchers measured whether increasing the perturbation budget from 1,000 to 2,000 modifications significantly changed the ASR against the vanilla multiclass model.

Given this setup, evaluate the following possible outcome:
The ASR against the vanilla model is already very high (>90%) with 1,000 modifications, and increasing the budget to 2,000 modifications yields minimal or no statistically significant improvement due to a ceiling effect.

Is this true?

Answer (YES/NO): YES